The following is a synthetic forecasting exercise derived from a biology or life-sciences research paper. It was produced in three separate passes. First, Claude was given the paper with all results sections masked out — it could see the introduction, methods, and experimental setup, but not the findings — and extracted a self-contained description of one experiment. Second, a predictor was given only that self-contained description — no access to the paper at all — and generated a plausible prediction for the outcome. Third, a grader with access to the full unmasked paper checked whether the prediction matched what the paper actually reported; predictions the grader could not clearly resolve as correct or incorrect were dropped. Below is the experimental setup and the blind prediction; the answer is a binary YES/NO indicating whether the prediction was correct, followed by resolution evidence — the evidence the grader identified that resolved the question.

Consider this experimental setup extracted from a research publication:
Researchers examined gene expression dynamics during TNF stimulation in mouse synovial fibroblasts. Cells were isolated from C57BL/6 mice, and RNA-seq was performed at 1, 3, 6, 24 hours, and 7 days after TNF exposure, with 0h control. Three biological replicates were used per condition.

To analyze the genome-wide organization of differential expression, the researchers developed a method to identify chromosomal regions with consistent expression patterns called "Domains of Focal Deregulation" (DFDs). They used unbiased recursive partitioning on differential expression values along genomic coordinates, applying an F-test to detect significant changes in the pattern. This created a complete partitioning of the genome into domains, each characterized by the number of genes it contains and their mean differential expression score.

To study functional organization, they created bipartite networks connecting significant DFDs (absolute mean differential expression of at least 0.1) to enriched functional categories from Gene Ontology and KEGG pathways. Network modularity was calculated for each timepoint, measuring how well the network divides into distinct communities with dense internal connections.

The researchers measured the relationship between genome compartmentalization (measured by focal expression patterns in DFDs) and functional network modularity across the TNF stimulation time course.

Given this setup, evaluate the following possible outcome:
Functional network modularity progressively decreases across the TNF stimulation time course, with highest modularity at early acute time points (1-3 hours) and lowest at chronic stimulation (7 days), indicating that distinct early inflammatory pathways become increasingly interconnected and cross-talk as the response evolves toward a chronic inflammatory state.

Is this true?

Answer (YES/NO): NO